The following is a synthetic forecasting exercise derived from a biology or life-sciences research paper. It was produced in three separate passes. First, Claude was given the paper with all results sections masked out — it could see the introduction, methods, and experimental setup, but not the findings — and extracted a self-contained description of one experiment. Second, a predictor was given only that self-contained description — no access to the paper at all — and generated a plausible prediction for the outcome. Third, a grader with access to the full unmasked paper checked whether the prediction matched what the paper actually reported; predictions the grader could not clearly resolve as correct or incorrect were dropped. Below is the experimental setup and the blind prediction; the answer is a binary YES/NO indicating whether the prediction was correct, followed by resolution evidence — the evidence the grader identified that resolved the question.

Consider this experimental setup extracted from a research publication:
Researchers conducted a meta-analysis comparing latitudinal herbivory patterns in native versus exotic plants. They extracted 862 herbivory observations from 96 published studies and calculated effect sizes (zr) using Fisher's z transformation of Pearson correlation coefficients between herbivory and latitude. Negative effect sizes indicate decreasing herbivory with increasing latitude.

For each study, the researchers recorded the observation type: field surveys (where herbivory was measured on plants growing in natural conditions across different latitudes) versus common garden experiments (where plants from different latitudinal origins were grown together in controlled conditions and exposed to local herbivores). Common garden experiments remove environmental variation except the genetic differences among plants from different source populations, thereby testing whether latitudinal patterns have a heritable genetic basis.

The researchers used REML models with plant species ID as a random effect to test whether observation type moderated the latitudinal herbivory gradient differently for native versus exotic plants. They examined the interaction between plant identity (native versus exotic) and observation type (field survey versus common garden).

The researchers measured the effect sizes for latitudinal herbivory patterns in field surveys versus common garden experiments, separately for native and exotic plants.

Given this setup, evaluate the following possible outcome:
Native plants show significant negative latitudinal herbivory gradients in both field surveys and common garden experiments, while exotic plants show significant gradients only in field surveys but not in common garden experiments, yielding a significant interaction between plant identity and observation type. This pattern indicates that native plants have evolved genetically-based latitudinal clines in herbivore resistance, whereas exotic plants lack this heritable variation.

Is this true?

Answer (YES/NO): NO